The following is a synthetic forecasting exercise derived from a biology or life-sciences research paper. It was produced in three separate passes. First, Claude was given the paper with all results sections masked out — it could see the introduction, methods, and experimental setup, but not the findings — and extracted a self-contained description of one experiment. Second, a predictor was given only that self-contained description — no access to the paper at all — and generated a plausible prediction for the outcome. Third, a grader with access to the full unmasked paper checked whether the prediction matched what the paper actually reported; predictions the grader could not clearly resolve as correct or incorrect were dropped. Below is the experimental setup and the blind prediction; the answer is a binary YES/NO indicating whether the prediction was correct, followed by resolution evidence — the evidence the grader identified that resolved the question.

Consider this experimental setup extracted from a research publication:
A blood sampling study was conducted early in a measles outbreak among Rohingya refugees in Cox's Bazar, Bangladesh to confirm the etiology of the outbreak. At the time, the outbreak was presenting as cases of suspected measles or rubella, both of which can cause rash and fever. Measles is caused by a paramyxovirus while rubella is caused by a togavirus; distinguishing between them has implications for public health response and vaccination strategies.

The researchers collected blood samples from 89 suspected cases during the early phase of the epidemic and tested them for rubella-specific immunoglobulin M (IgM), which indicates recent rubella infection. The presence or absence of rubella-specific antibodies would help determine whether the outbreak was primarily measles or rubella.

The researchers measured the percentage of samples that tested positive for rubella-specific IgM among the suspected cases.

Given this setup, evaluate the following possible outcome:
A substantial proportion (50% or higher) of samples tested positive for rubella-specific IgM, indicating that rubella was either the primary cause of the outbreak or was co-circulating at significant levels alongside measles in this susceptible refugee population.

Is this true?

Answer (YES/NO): NO